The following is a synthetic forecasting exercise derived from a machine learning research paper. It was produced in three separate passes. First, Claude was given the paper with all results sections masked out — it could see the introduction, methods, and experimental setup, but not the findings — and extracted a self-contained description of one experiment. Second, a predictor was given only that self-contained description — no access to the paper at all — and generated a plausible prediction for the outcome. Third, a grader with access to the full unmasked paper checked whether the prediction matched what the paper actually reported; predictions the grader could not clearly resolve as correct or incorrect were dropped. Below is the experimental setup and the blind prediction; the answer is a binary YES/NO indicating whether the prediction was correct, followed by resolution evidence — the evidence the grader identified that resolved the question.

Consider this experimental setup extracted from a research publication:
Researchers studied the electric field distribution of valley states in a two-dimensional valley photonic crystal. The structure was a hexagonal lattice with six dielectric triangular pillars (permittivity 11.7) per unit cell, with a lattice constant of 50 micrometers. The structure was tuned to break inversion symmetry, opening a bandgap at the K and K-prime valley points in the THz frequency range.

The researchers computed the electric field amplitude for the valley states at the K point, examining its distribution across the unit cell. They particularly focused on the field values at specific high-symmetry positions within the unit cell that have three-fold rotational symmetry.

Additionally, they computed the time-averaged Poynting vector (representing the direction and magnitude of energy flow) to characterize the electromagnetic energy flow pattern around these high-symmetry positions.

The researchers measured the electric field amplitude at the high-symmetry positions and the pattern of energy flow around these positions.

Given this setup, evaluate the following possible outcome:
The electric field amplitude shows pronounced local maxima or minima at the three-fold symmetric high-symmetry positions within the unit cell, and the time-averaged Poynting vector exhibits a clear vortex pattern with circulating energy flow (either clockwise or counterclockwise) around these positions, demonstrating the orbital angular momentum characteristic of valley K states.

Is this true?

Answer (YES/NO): YES